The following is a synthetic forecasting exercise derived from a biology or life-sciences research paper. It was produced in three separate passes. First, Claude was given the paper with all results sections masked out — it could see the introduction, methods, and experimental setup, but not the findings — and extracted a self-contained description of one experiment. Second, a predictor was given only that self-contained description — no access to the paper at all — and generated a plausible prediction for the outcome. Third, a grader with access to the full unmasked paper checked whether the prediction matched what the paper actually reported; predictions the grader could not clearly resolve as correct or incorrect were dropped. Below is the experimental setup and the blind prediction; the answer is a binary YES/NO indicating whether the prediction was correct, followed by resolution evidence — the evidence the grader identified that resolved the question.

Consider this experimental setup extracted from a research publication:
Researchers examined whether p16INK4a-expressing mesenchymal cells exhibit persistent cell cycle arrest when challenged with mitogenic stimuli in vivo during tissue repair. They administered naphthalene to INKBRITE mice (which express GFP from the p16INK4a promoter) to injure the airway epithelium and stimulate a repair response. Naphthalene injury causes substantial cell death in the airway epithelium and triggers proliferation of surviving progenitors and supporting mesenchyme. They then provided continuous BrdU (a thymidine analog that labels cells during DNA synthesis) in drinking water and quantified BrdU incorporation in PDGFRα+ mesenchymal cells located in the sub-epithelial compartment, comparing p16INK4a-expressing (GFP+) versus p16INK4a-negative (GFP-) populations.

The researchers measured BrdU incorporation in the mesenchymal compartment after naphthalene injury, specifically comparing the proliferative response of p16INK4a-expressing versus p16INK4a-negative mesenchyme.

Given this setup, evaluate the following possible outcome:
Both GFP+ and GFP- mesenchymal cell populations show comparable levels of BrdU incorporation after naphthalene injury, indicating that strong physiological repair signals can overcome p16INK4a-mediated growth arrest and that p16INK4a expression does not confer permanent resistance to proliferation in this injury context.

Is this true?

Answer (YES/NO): NO